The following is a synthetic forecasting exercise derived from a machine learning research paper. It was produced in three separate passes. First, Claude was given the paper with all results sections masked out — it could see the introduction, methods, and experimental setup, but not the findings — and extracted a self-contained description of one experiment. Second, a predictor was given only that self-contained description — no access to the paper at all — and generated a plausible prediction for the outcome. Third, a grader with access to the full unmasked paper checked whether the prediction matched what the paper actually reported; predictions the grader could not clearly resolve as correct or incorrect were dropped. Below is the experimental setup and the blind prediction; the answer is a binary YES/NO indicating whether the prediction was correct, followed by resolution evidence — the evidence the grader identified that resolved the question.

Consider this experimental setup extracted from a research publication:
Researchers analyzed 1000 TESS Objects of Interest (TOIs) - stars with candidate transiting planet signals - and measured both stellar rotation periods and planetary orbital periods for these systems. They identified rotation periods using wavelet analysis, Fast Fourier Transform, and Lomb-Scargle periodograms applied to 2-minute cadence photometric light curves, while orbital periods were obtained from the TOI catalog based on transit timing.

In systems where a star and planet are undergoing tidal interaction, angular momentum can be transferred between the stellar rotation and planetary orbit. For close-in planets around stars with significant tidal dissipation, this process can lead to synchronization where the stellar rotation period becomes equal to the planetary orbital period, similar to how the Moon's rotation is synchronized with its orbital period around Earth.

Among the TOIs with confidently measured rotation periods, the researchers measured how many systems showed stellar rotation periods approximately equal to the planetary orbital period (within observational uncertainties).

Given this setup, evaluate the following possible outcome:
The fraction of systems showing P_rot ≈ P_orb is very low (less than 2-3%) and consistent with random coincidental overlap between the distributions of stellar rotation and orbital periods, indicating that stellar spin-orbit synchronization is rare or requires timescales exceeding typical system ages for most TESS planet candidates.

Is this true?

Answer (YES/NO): NO